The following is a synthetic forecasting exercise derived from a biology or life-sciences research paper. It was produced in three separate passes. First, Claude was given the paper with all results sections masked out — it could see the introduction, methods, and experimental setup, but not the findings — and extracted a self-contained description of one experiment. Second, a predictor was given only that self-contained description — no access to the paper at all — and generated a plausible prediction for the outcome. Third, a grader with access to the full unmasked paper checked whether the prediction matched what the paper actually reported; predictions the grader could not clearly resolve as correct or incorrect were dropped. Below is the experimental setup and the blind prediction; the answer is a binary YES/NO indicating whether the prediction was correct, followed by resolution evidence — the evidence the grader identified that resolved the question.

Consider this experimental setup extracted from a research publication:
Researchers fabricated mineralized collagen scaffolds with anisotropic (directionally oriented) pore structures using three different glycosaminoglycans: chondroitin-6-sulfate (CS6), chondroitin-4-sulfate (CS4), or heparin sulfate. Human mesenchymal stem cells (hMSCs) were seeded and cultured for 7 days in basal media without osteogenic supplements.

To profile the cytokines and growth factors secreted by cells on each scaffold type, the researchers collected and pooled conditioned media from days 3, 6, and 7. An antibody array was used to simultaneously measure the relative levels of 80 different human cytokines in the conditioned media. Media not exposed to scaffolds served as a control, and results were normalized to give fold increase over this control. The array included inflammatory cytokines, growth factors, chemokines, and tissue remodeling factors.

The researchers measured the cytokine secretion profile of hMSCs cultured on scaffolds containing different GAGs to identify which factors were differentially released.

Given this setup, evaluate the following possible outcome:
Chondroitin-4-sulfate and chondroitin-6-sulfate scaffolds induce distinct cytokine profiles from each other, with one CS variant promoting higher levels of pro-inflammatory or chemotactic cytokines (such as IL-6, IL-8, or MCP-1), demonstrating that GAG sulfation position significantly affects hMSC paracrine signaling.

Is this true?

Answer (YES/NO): NO